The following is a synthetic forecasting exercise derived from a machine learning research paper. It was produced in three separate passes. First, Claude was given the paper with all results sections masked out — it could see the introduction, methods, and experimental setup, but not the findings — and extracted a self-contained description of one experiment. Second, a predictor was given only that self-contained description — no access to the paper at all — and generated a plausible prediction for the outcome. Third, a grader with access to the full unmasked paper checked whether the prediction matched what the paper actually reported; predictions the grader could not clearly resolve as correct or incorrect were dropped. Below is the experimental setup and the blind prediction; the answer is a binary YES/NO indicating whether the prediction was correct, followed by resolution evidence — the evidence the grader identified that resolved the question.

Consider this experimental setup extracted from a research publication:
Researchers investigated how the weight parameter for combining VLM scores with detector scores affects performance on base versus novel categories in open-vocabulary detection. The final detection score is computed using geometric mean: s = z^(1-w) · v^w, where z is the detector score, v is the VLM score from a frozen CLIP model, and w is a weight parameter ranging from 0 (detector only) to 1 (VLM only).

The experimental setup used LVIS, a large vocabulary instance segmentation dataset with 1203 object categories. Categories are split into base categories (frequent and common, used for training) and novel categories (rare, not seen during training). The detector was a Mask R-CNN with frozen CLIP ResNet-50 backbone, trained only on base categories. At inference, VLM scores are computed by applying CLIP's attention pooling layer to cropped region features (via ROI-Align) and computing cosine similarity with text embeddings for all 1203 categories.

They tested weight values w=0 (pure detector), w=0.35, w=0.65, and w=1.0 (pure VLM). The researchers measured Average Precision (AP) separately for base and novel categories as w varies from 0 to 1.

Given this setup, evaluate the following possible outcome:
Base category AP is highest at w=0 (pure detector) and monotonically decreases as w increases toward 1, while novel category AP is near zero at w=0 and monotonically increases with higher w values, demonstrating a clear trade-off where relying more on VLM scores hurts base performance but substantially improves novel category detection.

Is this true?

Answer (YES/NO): NO